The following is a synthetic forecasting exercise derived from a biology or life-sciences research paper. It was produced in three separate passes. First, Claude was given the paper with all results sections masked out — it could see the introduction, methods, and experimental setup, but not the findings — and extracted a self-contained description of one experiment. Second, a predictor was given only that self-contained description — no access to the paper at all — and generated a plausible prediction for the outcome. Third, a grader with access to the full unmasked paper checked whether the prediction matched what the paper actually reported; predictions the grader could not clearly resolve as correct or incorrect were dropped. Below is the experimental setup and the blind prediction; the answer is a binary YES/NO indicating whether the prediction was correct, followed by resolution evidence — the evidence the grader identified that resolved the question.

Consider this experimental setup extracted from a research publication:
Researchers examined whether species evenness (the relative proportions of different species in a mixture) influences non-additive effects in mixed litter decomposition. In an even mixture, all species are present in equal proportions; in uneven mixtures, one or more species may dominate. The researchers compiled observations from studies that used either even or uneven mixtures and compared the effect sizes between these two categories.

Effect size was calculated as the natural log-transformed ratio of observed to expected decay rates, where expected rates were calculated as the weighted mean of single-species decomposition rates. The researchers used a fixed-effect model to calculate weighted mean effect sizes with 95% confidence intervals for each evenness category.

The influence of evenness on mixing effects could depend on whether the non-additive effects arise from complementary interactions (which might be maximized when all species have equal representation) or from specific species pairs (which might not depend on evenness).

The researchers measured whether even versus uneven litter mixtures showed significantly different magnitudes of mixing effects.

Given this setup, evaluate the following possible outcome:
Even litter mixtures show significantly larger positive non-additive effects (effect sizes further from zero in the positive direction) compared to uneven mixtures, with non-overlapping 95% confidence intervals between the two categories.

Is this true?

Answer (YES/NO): NO